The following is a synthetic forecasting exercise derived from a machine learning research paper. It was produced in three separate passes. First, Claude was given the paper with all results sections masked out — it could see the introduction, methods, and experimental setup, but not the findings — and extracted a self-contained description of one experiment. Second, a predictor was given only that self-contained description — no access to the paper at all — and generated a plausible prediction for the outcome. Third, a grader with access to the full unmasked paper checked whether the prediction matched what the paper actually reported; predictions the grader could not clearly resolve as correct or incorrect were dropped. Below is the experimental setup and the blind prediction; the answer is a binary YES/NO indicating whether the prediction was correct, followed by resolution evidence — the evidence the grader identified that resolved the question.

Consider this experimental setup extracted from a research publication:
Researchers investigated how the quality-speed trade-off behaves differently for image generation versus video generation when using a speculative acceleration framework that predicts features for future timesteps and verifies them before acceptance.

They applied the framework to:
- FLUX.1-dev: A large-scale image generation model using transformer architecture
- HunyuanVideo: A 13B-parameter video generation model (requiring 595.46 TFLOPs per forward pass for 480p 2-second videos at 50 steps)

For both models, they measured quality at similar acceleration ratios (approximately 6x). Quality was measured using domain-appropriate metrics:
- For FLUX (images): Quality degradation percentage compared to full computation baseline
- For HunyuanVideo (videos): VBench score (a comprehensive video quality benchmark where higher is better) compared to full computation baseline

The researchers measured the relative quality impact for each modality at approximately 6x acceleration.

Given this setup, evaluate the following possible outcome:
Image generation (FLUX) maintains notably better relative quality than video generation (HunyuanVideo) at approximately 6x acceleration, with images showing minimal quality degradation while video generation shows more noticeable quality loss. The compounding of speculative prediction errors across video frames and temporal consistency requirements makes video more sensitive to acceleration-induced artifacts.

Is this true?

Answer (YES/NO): NO